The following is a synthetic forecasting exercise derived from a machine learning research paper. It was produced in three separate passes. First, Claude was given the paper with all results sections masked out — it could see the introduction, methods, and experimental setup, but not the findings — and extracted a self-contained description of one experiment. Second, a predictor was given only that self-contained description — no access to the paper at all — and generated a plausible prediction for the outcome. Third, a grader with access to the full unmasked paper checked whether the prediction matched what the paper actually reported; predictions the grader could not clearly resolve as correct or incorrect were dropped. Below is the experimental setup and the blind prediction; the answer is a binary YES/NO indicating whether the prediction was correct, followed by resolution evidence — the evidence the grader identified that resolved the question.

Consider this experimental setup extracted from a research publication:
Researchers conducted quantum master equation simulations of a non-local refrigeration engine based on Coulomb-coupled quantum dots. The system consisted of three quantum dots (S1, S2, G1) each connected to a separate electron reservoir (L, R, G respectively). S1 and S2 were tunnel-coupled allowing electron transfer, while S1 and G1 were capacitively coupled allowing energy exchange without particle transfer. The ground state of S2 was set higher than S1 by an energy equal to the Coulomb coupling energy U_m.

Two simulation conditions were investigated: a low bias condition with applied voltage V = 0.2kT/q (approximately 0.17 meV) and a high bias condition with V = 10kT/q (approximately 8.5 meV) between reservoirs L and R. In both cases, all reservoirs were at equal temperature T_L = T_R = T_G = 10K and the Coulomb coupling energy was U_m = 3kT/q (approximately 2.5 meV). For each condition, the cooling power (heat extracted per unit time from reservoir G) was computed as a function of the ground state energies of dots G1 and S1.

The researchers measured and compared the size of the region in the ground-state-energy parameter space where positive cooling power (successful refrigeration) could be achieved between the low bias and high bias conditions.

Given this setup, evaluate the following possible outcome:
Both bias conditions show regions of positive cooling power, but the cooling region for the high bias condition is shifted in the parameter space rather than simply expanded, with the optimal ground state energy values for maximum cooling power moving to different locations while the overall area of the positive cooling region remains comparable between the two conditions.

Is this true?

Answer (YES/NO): NO